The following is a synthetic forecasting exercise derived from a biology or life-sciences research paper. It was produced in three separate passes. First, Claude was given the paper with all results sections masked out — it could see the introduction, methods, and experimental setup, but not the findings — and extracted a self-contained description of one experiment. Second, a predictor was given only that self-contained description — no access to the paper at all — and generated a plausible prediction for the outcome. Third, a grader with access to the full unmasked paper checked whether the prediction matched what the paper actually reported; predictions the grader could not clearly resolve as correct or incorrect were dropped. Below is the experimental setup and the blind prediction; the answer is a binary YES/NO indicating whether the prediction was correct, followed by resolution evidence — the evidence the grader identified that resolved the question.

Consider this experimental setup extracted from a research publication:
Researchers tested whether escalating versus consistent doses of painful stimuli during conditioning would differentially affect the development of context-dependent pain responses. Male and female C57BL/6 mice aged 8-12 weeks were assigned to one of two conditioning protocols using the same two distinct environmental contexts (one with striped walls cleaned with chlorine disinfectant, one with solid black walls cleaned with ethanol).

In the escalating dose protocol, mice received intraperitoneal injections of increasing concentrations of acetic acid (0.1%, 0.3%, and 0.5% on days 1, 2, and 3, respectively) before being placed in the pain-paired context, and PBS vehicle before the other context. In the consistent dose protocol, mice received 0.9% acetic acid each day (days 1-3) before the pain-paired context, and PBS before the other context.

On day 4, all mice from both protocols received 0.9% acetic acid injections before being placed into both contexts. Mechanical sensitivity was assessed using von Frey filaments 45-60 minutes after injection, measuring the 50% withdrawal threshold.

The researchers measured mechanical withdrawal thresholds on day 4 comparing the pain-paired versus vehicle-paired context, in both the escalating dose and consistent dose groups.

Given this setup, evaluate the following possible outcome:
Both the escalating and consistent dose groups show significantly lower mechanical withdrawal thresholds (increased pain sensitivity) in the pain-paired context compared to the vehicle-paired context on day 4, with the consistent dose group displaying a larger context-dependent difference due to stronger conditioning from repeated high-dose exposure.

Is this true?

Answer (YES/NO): NO